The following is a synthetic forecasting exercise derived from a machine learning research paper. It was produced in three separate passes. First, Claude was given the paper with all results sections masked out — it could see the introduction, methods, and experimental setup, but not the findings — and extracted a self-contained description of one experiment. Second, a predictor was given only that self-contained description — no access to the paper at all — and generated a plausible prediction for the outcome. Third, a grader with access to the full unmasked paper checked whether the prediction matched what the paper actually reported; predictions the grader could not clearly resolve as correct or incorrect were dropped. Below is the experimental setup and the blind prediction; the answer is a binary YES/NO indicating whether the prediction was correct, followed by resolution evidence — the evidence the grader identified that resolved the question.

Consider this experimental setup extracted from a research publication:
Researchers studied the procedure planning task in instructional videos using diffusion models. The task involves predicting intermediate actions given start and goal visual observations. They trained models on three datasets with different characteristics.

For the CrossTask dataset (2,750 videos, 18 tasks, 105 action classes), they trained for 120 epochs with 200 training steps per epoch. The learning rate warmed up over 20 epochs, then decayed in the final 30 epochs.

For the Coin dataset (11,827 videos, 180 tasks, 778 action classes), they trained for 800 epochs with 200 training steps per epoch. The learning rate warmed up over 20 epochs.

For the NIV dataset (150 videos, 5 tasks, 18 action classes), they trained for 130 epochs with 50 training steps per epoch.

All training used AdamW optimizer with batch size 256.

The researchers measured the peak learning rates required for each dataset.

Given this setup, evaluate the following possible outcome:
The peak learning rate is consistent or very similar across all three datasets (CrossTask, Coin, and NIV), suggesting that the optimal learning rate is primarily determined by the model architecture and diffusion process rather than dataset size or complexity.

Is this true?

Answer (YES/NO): NO